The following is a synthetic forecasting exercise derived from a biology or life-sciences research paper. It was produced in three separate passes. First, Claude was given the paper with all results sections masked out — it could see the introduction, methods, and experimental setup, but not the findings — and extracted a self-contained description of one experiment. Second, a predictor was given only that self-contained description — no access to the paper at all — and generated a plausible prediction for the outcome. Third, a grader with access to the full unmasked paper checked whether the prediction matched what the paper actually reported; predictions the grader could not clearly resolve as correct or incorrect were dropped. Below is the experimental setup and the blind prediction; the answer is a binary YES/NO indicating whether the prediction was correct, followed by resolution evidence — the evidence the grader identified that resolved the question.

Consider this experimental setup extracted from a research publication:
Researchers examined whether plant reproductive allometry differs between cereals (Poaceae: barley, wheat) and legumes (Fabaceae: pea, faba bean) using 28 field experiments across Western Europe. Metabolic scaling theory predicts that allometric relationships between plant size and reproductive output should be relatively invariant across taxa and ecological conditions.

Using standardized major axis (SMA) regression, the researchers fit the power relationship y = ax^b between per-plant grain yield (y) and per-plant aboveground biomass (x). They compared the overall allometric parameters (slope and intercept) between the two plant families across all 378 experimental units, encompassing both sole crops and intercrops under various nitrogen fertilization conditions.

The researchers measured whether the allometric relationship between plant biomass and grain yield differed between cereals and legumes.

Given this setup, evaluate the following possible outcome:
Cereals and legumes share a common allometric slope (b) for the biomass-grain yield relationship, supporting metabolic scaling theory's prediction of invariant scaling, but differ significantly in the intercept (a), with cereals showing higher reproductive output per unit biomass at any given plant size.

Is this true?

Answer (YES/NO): NO